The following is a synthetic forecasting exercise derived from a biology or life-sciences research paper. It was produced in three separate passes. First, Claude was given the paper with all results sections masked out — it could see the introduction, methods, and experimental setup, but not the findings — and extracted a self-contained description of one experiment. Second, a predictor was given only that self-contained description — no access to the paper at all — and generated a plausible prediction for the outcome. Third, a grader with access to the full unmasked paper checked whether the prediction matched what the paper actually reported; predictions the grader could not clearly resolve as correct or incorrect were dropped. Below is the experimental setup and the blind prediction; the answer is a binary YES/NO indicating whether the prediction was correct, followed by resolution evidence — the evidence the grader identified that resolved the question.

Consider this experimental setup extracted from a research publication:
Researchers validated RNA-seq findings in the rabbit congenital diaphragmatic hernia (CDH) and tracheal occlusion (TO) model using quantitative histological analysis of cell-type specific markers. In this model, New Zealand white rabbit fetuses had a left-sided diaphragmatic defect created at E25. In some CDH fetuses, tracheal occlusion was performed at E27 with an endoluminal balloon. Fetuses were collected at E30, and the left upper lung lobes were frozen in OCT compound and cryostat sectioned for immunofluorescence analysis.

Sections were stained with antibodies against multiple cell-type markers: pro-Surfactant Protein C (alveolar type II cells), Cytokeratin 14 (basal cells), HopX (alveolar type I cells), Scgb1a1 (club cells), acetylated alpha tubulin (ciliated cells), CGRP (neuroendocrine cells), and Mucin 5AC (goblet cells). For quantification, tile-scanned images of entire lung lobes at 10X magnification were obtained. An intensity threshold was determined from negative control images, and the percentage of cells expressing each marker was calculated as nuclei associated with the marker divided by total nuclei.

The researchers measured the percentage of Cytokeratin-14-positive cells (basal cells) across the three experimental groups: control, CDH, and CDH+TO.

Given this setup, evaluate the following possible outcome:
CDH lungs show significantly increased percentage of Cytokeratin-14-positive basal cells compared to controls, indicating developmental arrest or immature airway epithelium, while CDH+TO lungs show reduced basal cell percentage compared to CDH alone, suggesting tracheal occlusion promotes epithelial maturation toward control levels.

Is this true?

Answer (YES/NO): NO